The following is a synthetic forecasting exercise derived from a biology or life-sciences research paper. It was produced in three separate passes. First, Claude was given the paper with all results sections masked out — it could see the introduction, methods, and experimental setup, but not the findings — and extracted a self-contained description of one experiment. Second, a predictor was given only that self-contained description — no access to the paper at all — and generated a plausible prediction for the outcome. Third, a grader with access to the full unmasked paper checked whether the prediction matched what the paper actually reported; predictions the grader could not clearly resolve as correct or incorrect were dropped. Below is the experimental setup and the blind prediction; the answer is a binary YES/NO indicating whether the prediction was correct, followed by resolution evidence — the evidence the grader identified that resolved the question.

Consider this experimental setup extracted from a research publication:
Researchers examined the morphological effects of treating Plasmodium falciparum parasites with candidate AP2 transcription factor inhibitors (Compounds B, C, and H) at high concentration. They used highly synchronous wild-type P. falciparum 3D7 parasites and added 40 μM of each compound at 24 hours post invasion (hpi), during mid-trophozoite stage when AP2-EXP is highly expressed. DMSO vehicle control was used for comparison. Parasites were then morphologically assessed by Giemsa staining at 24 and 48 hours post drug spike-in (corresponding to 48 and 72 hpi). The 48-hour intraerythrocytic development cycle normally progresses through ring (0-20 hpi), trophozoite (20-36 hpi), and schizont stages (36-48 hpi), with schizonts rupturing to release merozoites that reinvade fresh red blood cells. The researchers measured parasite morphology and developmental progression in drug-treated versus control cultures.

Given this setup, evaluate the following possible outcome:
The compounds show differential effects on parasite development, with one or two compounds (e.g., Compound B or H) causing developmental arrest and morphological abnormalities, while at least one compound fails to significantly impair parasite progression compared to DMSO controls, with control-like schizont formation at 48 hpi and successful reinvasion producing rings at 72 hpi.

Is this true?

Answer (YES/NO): NO